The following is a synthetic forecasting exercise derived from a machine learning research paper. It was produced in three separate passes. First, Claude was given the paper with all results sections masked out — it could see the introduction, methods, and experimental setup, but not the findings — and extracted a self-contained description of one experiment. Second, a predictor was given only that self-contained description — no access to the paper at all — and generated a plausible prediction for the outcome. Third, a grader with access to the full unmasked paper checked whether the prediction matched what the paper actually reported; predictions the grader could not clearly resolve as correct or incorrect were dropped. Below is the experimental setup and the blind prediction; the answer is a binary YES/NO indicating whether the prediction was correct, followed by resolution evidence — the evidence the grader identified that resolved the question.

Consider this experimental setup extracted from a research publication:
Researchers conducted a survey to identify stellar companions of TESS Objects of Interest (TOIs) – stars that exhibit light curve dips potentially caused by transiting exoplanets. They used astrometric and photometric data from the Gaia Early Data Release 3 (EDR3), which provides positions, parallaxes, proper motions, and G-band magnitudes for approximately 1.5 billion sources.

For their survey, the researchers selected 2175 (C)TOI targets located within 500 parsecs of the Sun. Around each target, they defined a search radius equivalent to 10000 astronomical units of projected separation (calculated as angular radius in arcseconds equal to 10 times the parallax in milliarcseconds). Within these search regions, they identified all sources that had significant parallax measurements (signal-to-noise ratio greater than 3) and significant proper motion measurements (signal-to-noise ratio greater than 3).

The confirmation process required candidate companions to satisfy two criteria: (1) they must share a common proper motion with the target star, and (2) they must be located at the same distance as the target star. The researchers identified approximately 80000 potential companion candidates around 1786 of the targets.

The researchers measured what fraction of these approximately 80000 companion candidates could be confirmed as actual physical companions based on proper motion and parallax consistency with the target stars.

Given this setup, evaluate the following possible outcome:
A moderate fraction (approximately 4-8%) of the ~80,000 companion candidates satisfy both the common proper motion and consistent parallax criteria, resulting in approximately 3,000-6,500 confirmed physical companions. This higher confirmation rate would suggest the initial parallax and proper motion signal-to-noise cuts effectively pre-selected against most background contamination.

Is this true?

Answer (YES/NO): NO